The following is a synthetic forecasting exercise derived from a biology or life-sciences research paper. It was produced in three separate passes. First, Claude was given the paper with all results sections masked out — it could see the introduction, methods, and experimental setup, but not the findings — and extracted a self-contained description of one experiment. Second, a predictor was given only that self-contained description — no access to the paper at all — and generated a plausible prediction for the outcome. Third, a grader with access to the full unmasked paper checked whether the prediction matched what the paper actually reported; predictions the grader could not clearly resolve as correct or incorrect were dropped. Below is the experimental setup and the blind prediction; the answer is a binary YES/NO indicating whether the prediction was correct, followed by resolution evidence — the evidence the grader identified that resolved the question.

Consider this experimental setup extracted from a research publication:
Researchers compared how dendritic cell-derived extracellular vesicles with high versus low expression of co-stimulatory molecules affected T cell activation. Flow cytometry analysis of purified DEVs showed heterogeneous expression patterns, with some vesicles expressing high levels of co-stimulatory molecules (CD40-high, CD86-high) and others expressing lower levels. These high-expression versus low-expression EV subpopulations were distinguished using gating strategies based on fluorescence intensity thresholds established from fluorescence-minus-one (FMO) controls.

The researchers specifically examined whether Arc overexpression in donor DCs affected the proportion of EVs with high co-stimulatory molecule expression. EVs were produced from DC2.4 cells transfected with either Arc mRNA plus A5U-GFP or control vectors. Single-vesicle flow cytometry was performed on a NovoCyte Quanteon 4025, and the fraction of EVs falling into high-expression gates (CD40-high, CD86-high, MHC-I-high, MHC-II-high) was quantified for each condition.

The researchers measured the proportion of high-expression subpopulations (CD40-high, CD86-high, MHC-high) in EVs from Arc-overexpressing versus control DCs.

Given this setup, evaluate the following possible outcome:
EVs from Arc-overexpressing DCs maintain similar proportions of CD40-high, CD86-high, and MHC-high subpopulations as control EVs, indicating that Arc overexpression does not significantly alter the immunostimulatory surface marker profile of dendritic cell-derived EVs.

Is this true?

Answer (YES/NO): NO